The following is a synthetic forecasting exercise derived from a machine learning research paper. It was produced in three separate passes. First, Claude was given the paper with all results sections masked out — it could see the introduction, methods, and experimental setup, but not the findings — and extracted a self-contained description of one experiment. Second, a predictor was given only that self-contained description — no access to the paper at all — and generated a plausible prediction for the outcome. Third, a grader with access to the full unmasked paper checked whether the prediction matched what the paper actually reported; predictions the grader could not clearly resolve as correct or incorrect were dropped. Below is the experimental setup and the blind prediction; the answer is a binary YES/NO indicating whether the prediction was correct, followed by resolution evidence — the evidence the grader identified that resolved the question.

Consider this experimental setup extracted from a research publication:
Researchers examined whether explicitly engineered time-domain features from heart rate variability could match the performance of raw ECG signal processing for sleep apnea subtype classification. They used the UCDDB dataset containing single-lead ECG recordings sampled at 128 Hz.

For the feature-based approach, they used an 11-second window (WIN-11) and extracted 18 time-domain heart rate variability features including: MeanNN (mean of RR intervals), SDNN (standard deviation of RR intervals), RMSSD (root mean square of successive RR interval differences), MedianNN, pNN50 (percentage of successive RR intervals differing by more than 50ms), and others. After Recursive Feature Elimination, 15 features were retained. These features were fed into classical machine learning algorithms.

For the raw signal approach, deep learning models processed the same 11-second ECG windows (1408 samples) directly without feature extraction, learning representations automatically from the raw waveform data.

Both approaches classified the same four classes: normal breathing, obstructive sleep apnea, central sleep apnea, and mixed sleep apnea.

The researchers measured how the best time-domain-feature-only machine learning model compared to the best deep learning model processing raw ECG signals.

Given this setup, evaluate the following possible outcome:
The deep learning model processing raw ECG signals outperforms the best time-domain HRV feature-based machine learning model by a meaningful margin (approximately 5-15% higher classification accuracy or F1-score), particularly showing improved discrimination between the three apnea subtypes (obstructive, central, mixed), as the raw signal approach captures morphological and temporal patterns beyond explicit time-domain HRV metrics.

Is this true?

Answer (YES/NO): NO